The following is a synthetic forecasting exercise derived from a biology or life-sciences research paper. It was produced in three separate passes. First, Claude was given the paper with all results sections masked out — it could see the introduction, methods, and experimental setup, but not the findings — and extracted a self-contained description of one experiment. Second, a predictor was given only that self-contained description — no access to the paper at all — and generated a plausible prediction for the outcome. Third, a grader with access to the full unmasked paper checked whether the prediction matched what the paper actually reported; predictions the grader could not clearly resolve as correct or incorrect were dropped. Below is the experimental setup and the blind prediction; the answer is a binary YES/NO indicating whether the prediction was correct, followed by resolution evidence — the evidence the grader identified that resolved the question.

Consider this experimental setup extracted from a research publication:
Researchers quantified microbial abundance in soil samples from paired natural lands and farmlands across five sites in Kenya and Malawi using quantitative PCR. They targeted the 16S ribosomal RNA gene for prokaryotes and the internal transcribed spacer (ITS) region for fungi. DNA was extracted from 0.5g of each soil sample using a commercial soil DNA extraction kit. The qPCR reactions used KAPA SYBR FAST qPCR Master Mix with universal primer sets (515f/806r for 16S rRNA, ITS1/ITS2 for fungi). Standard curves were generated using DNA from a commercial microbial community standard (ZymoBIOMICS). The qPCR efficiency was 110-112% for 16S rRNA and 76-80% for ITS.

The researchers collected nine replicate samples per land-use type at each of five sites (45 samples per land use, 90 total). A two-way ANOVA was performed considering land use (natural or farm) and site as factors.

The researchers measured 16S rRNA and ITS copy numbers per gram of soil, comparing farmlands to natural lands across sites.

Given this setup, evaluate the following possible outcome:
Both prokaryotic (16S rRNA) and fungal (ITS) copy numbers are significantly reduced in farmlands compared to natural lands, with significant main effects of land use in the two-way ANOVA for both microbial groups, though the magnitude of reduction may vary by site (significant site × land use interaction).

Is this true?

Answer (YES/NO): NO